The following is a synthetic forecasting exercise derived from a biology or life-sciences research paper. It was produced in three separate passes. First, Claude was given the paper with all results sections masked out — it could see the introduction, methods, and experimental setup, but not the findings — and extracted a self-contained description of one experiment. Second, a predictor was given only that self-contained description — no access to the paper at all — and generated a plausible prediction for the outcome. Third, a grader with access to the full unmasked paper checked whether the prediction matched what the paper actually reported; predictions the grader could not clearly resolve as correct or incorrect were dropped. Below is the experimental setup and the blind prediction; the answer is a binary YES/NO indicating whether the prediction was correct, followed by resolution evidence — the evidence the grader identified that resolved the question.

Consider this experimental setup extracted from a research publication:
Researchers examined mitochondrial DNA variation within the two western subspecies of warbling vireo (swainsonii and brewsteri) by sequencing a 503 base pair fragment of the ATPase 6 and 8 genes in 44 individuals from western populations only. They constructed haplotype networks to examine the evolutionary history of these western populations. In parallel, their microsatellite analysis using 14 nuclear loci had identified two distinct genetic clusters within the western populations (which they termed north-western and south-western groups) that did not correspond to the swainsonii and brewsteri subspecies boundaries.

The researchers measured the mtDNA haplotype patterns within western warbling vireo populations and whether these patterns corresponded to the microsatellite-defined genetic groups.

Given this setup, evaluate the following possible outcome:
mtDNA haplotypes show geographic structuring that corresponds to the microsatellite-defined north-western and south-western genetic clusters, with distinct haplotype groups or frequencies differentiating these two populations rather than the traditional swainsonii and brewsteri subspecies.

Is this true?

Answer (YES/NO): NO